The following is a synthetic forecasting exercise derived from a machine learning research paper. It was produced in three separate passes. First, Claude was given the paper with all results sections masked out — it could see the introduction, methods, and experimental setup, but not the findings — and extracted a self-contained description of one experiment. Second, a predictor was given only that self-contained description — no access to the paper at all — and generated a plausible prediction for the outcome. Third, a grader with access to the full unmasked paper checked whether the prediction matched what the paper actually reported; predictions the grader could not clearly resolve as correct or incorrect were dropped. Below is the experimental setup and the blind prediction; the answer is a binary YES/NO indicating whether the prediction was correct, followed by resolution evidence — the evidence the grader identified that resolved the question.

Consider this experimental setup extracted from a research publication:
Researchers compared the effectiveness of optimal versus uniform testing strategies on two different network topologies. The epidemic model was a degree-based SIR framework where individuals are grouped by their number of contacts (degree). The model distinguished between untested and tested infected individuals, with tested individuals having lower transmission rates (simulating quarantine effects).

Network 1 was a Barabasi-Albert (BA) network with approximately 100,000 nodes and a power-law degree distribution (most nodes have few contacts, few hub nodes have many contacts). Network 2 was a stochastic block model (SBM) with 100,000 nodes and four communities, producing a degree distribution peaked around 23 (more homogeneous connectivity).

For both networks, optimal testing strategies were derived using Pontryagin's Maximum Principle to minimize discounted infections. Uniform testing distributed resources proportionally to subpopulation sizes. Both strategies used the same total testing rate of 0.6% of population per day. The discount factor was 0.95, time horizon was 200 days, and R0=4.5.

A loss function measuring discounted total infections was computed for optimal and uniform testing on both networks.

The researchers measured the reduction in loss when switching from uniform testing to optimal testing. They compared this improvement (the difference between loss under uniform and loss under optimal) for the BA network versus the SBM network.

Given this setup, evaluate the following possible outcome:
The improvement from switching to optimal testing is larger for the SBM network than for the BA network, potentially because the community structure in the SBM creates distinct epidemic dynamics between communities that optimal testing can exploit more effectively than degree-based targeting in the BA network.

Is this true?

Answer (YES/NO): NO